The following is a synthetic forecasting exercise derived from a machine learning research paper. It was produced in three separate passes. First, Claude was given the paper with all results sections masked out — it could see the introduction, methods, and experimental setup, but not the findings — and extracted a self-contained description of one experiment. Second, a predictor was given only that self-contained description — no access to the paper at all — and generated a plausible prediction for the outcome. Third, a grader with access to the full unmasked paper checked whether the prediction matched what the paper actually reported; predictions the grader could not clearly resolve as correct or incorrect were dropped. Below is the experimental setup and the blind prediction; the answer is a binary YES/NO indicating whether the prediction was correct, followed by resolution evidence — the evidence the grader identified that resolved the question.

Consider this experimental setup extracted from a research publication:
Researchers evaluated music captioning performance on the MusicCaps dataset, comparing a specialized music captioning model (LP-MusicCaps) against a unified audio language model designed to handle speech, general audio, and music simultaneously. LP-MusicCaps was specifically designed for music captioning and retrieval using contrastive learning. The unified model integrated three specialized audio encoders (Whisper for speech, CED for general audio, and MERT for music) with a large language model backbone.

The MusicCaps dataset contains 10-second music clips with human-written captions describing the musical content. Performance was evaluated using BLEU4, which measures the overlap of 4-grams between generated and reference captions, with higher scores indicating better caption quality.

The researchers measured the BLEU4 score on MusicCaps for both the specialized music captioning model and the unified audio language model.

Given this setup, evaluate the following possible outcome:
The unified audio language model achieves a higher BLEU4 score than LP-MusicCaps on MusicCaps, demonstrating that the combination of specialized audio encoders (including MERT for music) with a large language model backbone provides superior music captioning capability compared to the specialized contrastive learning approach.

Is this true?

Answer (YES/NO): NO